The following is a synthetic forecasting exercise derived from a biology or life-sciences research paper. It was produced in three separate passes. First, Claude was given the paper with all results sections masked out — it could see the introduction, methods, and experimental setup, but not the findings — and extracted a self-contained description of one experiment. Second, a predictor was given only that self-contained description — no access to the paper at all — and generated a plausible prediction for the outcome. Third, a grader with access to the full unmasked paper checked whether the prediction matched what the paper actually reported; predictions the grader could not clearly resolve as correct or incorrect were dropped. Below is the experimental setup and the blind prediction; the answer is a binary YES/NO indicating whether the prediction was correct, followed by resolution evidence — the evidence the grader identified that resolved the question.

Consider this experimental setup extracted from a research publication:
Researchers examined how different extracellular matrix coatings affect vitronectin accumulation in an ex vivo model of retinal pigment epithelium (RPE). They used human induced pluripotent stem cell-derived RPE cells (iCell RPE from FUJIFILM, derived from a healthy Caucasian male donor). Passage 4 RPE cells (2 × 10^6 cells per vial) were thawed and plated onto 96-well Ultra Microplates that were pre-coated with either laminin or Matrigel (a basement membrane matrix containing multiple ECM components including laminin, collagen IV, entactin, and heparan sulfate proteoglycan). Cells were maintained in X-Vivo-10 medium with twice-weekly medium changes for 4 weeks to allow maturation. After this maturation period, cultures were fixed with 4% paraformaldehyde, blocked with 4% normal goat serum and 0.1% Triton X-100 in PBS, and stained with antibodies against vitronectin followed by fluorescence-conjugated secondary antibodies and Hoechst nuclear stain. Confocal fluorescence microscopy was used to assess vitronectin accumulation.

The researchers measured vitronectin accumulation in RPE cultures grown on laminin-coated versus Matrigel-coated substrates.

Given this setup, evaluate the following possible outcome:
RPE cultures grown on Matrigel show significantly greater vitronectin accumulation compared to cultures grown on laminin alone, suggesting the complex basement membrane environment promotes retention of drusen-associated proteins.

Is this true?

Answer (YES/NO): NO